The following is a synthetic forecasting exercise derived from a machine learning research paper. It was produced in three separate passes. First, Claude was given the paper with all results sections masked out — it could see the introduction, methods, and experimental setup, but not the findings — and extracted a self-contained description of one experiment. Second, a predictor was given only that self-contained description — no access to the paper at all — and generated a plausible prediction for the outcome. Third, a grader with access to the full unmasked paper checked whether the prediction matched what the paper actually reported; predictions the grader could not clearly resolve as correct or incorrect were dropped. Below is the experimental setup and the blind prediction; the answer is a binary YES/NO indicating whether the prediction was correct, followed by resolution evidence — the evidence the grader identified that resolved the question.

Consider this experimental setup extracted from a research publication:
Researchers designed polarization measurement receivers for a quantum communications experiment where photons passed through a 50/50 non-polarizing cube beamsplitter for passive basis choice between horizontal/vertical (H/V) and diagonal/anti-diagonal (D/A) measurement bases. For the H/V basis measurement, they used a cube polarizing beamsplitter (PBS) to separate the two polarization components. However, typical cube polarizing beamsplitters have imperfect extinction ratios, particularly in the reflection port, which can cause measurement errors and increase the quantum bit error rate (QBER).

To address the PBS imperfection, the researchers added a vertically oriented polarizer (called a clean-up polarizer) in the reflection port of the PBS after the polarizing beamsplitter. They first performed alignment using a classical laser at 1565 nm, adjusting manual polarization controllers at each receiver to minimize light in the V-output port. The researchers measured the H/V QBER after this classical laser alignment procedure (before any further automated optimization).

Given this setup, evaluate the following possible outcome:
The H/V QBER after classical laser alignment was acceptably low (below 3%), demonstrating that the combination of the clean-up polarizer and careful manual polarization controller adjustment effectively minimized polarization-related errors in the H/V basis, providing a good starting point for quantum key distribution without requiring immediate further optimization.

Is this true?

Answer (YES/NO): NO